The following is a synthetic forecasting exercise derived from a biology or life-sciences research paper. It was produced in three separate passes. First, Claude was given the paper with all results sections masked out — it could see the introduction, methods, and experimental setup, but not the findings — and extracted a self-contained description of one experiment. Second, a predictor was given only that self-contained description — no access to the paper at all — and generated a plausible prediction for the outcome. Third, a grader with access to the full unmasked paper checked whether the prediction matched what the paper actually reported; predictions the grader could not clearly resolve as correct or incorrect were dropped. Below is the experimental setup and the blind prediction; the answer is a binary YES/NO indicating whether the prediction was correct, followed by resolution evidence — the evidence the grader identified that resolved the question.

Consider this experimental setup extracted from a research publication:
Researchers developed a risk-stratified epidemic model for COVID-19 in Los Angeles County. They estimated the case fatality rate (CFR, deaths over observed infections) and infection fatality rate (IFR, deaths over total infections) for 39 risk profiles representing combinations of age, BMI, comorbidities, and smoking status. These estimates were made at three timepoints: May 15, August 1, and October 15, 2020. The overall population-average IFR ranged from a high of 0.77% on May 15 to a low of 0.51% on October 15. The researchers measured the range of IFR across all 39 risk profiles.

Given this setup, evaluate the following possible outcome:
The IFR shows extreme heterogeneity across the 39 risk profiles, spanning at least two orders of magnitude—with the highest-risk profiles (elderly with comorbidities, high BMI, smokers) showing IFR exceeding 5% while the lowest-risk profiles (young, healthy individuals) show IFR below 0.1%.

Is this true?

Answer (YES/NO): YES